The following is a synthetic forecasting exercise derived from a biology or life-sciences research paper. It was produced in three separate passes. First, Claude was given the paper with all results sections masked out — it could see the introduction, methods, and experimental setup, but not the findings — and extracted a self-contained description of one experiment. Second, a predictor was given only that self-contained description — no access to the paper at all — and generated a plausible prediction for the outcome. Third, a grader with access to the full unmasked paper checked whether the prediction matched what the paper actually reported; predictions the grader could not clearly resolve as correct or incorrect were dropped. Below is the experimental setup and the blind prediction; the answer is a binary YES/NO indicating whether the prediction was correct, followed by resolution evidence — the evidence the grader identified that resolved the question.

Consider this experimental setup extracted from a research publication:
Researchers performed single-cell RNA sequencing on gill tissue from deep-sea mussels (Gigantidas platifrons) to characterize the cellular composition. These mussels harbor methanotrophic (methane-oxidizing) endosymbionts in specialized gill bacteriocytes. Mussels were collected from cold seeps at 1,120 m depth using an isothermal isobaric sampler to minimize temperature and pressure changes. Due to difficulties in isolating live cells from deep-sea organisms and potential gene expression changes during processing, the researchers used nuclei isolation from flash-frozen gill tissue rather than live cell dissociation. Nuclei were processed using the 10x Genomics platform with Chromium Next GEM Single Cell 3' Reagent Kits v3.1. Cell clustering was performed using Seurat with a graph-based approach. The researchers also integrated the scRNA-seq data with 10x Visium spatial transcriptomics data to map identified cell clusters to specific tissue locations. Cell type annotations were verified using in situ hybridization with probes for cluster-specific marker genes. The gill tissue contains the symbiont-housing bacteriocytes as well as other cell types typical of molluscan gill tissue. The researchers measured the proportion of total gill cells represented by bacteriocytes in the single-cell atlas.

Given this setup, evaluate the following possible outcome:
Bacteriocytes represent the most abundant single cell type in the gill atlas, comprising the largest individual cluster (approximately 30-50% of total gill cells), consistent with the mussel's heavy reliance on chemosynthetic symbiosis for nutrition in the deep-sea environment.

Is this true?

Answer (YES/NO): YES